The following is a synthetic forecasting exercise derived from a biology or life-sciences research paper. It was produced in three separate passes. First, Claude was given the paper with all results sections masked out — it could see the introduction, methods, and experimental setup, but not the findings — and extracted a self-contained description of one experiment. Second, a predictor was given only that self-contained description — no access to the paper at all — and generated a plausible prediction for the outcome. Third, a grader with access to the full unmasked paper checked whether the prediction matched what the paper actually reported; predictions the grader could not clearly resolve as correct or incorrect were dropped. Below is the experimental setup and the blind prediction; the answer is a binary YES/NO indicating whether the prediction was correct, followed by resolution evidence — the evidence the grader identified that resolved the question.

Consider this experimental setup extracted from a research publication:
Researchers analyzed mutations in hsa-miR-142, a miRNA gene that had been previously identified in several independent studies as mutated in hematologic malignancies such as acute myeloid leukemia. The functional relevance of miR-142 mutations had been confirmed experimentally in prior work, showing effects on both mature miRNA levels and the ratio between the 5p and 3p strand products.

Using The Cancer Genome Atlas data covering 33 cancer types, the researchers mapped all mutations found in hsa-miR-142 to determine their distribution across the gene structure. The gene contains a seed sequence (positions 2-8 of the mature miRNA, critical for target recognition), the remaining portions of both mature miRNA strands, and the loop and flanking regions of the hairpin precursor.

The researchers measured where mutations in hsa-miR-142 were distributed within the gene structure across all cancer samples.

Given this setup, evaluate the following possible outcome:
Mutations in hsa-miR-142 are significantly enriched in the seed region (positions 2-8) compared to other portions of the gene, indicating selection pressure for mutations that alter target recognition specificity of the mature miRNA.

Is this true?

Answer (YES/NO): NO